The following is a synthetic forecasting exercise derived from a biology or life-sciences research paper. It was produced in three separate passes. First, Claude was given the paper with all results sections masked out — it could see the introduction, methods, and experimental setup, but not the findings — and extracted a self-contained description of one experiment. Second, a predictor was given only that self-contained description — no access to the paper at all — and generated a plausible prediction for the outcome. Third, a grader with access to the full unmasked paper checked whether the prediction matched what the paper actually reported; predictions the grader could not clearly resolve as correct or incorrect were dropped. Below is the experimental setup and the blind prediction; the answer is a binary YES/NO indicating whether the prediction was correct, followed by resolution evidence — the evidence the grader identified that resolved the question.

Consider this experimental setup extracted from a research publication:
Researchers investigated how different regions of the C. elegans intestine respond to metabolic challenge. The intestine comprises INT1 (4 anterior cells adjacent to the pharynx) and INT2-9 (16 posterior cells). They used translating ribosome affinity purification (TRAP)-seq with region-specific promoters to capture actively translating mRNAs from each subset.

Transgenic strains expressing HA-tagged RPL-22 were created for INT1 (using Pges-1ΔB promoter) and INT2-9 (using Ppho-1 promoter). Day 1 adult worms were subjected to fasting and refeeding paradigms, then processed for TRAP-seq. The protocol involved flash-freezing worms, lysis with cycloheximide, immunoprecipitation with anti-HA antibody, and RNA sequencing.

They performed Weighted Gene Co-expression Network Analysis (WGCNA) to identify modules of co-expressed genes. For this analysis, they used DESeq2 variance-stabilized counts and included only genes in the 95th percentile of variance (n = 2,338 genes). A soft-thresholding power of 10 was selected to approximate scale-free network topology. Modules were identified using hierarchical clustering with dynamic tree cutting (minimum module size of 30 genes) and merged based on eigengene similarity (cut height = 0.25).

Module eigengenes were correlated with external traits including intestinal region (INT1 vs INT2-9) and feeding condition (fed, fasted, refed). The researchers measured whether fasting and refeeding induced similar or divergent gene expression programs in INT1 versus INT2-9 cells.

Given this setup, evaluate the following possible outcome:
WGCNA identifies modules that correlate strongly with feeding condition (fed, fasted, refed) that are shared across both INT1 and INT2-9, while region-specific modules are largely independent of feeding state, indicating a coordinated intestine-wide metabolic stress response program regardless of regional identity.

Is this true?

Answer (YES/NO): NO